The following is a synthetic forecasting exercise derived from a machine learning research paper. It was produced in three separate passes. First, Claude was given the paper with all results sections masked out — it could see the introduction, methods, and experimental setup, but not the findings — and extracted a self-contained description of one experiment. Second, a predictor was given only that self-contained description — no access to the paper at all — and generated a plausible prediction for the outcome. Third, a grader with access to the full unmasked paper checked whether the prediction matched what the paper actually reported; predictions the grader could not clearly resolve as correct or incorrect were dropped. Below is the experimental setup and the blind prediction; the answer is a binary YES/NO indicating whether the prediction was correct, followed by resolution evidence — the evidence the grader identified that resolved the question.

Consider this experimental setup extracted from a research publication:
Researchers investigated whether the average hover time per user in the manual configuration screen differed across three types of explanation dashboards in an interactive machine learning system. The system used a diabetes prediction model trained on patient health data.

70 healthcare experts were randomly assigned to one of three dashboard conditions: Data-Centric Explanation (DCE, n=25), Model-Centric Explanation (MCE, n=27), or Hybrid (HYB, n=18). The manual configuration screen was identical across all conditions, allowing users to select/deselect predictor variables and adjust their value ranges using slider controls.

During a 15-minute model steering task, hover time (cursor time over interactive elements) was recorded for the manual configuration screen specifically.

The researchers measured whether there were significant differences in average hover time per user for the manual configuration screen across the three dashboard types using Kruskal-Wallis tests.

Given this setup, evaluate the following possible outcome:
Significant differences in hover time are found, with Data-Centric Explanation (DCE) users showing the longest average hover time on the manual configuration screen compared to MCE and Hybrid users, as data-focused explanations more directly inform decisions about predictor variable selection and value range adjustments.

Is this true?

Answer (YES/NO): NO